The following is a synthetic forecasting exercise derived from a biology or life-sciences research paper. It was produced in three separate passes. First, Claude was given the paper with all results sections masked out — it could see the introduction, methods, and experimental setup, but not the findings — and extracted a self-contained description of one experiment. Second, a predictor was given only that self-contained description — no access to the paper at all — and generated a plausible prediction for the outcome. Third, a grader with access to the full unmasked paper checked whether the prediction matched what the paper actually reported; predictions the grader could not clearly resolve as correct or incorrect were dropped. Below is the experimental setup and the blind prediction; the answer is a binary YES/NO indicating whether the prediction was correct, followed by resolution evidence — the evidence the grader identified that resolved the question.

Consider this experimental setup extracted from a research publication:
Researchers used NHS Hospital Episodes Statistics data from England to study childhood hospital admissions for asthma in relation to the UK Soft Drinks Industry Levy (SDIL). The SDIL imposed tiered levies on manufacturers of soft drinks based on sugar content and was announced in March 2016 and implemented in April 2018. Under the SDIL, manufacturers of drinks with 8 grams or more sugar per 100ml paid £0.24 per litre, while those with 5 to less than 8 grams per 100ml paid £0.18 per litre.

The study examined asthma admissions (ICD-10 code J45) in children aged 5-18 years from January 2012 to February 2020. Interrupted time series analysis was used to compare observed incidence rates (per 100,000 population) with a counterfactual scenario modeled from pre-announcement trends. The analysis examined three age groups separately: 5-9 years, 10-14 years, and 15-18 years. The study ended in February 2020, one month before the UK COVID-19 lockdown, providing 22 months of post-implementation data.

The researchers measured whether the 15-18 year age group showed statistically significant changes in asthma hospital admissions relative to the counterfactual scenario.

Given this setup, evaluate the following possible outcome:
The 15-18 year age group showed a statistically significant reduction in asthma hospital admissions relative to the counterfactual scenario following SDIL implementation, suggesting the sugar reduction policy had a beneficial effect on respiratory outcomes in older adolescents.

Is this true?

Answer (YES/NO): YES